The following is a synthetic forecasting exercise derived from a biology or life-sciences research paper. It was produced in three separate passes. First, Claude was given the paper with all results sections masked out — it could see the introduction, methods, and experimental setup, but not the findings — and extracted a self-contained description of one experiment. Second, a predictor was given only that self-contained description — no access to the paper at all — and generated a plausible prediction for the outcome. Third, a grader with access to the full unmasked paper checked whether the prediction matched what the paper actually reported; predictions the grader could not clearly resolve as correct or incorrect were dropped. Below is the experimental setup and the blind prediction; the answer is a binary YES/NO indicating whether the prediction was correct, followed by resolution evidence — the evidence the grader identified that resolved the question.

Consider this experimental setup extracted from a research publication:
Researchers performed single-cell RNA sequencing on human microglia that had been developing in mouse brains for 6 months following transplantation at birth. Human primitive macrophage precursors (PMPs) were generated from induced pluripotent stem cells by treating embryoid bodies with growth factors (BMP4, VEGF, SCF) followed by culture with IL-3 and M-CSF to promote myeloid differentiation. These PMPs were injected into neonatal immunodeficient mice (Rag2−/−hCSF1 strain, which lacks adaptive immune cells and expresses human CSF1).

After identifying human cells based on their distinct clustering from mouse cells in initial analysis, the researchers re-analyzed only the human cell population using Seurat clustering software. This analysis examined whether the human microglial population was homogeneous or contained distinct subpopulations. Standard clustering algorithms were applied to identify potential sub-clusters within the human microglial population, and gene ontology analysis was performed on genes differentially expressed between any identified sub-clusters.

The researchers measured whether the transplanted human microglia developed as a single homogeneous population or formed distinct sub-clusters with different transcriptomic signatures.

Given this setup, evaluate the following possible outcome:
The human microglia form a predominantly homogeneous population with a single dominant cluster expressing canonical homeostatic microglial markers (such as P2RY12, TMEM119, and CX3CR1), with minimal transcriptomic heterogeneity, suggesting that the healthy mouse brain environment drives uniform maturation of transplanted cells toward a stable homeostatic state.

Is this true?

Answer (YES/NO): NO